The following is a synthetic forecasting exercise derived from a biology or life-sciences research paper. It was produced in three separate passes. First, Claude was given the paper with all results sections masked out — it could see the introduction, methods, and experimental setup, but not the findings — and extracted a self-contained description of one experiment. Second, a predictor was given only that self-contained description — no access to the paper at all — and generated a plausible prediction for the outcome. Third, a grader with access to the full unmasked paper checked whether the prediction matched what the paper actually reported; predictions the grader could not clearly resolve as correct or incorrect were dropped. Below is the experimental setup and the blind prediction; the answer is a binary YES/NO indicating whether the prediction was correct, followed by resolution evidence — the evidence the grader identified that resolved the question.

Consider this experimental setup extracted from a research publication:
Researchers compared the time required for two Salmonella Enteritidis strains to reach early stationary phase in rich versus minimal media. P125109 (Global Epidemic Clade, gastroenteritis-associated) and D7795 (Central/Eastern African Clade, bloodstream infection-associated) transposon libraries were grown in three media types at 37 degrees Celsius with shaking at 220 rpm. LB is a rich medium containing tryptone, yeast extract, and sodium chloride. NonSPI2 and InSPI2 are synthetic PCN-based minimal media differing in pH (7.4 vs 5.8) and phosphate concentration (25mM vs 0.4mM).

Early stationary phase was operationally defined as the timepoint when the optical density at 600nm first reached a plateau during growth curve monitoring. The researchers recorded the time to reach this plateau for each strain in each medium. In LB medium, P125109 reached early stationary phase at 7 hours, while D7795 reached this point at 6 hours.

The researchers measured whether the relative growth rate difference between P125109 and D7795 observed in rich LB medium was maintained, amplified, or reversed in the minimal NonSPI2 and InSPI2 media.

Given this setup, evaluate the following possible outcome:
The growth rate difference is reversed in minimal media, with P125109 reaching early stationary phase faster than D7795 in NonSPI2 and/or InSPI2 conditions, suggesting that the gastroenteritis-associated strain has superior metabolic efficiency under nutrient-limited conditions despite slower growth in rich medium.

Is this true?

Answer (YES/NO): YES